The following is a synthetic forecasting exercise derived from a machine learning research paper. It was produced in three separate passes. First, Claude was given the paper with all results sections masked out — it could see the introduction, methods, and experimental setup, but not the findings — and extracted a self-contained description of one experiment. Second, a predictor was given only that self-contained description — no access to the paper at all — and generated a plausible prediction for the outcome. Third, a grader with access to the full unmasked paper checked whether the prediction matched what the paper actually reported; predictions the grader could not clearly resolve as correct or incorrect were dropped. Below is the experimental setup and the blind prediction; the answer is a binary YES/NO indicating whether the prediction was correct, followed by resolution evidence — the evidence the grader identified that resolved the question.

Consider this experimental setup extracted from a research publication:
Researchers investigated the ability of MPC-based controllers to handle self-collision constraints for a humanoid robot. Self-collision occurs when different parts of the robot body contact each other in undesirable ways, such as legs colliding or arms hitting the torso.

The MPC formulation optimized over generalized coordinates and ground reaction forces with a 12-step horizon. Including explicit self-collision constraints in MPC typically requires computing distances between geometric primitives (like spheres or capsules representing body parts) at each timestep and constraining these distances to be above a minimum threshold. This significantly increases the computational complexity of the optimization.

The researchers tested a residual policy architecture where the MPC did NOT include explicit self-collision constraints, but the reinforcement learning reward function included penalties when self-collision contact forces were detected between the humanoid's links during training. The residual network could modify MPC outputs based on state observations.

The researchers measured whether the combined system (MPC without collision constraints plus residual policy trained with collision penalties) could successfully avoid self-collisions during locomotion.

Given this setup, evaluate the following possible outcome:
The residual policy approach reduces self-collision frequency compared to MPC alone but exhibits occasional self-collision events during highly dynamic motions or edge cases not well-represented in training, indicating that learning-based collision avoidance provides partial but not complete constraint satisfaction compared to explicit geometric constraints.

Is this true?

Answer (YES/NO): NO